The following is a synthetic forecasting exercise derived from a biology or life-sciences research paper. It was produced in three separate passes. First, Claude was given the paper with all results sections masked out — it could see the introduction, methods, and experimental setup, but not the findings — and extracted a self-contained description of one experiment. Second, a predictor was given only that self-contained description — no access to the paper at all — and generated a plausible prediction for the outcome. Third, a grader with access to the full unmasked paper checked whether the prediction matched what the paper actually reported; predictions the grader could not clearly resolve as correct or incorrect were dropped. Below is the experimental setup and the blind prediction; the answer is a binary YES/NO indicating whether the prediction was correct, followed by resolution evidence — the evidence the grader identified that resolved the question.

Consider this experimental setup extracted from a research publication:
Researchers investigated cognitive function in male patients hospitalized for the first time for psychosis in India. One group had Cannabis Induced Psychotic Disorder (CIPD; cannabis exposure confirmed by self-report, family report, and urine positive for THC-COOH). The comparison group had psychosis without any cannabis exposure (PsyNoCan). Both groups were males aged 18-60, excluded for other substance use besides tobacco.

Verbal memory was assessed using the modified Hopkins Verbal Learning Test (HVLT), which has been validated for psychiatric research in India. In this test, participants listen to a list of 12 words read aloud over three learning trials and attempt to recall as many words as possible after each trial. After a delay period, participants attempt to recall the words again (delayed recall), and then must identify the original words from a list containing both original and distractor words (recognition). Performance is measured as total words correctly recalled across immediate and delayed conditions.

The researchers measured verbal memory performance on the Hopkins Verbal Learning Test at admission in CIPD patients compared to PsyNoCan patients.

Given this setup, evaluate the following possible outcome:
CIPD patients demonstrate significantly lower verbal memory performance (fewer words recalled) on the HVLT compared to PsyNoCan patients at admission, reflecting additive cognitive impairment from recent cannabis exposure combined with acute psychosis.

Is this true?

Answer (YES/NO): NO